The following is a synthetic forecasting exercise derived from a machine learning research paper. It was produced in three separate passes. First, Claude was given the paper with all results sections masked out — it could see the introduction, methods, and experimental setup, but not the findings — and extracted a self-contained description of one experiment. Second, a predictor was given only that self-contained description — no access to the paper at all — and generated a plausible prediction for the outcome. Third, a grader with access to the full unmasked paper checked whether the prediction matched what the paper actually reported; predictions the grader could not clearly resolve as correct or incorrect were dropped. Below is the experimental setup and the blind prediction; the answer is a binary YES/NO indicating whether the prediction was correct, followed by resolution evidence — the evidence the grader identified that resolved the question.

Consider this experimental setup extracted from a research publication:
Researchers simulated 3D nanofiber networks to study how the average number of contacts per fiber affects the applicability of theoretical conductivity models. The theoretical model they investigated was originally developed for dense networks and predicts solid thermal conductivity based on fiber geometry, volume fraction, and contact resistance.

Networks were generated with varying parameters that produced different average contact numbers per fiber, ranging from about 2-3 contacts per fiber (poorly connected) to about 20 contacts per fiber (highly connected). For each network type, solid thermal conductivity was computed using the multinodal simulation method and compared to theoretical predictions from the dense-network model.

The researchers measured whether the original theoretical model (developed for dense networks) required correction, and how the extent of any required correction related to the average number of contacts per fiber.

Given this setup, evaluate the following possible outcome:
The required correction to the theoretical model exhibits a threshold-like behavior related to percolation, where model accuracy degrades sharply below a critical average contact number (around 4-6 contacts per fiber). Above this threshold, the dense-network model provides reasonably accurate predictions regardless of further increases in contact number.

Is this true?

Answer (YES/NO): NO